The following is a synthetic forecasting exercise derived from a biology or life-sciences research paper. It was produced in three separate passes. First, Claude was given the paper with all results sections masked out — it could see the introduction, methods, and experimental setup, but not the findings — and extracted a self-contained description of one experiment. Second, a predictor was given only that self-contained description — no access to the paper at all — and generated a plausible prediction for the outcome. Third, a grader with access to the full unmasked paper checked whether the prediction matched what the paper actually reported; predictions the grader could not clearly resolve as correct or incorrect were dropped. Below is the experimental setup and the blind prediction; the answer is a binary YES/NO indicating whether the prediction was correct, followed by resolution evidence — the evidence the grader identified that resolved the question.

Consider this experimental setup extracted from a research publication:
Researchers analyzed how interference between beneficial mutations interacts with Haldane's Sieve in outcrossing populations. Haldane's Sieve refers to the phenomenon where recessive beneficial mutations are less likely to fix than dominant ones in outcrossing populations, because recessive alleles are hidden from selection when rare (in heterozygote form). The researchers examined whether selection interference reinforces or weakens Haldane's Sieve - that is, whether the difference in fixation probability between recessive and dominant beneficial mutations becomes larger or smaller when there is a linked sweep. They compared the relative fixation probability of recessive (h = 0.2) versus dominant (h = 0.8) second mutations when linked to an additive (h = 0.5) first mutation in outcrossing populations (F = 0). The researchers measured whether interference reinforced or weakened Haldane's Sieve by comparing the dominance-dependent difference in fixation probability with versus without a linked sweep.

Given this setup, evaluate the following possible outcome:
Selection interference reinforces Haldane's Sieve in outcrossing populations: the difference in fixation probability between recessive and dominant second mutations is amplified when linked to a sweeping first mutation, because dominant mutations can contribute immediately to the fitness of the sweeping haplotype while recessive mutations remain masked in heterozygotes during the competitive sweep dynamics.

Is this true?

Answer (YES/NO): YES